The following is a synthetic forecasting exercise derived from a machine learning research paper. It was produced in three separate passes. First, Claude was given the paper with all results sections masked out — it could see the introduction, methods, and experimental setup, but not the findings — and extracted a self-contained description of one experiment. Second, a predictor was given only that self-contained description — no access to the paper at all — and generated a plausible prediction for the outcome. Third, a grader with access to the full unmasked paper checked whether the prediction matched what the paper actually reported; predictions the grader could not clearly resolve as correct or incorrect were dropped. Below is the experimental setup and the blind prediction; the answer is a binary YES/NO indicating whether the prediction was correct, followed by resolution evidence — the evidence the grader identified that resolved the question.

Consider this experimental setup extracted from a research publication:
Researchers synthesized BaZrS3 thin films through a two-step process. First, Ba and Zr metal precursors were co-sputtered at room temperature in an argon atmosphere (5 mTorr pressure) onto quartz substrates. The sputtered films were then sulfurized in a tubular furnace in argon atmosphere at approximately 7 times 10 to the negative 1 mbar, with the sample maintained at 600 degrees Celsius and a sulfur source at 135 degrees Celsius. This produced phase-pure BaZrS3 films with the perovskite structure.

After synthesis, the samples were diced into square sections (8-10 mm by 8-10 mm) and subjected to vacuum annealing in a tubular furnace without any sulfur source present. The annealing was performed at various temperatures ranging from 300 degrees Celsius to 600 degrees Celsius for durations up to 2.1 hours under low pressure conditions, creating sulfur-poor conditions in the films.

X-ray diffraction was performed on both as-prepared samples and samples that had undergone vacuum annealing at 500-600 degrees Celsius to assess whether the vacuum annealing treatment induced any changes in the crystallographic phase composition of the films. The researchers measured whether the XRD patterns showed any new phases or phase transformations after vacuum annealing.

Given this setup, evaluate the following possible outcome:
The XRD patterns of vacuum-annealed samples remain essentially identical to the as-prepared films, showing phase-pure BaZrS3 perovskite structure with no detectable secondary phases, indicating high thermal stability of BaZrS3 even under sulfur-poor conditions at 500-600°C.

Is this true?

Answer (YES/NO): YES